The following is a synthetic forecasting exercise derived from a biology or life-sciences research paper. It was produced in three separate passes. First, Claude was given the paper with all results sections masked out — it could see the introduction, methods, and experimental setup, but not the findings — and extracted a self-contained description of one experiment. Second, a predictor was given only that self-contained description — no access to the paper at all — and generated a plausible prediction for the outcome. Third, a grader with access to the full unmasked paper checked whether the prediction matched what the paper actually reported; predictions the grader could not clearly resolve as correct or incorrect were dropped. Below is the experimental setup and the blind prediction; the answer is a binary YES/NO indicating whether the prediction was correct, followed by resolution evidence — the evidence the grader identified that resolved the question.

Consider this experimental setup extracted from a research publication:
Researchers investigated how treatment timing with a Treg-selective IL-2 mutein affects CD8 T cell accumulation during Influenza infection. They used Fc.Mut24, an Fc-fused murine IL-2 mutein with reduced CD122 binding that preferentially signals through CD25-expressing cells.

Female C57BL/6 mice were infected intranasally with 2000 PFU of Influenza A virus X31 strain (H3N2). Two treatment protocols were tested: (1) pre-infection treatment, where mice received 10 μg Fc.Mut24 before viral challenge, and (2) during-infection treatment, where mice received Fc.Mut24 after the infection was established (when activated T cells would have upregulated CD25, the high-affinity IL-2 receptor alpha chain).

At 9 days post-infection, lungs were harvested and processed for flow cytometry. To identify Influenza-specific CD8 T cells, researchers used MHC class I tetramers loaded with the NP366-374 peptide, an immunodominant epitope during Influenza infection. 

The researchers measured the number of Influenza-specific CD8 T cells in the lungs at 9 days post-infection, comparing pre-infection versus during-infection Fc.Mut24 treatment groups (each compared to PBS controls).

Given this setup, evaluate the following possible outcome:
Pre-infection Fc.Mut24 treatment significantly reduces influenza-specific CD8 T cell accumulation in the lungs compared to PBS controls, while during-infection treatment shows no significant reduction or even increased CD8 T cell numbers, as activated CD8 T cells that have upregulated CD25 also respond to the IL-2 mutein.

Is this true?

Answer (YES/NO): YES